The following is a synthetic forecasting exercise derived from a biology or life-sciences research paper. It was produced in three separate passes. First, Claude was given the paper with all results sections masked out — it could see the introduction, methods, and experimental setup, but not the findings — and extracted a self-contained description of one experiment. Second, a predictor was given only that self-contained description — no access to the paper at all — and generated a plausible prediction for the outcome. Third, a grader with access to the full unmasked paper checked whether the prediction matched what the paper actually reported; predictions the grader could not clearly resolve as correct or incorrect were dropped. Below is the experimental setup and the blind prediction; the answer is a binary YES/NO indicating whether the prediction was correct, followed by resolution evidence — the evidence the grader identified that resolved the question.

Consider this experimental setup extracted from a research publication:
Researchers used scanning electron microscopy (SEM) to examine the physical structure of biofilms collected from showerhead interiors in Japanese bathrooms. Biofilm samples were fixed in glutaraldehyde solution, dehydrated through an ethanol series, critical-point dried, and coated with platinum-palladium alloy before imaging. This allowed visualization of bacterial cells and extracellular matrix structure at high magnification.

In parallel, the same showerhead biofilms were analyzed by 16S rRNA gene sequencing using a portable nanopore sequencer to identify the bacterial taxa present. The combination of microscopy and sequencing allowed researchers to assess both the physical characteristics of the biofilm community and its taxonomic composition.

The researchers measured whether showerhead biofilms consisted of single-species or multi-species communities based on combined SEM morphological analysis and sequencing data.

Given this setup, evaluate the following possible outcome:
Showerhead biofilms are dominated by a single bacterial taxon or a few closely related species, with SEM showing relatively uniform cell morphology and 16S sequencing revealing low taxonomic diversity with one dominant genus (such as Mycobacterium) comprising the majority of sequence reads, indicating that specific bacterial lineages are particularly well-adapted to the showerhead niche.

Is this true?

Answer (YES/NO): NO